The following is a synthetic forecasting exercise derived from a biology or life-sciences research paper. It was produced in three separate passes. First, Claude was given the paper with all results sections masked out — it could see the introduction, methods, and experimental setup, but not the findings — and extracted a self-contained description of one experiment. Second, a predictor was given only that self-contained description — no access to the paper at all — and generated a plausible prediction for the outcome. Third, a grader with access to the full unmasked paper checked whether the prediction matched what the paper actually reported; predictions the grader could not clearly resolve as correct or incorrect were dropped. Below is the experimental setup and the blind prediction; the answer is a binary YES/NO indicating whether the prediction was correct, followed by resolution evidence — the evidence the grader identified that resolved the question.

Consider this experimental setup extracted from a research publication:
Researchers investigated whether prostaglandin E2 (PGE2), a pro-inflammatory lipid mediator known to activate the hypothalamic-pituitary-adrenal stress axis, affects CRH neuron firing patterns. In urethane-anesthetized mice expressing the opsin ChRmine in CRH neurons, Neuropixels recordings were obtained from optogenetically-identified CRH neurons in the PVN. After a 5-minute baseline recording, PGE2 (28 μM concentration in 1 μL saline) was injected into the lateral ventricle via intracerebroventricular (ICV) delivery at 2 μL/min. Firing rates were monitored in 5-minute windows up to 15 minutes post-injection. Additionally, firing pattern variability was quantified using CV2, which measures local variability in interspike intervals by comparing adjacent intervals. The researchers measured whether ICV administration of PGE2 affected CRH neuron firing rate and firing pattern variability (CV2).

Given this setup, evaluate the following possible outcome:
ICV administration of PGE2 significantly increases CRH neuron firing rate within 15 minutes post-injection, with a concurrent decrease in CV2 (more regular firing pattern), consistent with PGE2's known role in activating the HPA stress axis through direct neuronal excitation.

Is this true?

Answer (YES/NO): YES